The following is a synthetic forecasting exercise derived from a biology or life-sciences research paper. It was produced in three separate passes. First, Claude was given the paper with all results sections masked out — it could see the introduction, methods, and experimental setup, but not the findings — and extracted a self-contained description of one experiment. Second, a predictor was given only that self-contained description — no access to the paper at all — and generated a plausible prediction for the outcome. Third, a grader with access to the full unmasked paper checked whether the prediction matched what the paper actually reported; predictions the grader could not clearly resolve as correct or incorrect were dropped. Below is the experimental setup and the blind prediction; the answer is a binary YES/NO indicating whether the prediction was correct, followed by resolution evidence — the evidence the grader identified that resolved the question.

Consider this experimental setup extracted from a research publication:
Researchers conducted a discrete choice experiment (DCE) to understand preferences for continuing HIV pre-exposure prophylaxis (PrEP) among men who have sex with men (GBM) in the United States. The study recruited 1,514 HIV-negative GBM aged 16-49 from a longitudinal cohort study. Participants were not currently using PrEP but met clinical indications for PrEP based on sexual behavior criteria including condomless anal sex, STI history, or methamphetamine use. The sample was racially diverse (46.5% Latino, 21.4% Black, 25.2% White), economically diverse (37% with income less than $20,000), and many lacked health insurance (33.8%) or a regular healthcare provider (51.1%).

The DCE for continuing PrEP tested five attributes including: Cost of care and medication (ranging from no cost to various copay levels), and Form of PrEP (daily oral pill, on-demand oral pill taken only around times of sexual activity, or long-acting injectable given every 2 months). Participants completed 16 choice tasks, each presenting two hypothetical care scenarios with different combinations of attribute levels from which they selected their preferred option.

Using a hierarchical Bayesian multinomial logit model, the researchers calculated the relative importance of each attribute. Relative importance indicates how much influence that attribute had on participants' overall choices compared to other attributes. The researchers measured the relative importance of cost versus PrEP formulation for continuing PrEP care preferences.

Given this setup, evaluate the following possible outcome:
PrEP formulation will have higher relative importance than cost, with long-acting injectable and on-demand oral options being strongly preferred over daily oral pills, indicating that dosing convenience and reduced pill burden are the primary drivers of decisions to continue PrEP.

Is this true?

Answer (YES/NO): NO